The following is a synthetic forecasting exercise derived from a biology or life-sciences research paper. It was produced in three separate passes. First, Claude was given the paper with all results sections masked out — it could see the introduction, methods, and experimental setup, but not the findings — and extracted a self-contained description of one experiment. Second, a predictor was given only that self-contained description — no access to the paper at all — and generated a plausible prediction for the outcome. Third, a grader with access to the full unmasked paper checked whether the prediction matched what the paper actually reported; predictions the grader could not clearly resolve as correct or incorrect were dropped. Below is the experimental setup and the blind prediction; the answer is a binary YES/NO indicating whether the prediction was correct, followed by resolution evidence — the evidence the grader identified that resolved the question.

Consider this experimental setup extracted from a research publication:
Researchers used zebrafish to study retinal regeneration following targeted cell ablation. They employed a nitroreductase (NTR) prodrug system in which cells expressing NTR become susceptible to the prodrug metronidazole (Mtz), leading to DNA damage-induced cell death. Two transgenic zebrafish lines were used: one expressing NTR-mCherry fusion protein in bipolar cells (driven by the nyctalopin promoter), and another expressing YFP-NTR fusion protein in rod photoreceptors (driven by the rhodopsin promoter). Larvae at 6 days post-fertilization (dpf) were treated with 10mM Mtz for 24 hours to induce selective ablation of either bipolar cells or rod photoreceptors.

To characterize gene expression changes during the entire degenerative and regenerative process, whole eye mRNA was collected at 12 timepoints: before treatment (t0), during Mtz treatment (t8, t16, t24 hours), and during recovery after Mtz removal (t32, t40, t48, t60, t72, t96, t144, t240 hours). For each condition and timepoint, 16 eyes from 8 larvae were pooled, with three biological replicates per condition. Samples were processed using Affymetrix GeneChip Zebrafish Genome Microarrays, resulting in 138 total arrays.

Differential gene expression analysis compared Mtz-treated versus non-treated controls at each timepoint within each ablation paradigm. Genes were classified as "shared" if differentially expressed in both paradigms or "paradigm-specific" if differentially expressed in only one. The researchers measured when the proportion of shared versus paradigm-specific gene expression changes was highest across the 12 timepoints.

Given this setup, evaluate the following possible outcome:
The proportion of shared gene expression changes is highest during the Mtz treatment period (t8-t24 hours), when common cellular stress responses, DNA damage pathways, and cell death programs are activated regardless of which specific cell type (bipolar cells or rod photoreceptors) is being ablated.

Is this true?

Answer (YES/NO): NO